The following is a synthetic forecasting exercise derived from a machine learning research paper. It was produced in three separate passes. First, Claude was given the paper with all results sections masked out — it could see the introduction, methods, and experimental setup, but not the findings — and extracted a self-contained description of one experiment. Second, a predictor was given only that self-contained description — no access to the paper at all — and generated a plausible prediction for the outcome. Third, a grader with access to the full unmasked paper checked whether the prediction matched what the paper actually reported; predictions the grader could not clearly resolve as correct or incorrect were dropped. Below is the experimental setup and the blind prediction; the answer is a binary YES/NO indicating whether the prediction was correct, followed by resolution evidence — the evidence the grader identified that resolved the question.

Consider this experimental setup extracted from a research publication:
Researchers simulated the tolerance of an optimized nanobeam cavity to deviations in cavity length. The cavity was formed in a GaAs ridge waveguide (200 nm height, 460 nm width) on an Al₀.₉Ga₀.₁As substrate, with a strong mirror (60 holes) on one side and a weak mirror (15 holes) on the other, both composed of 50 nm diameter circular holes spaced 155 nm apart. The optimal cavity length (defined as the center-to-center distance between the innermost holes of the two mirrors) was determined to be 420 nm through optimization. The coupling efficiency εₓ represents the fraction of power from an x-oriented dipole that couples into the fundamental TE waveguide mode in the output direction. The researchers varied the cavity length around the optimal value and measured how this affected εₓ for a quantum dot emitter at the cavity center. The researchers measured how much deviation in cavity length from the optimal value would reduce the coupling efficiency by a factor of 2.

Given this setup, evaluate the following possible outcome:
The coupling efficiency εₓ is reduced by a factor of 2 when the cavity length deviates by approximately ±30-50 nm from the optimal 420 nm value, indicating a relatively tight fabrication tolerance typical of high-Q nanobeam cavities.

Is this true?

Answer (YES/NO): NO